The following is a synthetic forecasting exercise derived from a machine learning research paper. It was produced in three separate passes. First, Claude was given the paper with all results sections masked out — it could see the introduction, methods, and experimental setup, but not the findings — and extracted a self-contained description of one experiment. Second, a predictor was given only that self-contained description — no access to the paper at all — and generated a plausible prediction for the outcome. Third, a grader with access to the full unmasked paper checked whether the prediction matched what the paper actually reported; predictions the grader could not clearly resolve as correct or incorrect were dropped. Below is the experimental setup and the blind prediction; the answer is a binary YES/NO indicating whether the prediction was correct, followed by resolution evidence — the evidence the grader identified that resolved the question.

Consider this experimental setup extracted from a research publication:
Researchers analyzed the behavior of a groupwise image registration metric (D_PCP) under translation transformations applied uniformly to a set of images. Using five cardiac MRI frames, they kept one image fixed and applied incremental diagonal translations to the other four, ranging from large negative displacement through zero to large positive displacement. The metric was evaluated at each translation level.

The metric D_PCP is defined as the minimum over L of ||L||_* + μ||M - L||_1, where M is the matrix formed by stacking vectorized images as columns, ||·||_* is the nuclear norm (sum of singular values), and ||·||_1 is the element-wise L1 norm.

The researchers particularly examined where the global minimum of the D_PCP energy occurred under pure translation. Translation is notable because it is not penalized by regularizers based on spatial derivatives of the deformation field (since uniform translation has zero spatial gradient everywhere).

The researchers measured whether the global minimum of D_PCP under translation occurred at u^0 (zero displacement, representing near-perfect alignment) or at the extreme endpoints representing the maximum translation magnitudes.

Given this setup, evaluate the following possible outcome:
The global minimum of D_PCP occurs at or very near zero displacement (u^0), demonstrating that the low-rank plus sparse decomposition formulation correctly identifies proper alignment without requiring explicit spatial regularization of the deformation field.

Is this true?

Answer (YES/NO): NO